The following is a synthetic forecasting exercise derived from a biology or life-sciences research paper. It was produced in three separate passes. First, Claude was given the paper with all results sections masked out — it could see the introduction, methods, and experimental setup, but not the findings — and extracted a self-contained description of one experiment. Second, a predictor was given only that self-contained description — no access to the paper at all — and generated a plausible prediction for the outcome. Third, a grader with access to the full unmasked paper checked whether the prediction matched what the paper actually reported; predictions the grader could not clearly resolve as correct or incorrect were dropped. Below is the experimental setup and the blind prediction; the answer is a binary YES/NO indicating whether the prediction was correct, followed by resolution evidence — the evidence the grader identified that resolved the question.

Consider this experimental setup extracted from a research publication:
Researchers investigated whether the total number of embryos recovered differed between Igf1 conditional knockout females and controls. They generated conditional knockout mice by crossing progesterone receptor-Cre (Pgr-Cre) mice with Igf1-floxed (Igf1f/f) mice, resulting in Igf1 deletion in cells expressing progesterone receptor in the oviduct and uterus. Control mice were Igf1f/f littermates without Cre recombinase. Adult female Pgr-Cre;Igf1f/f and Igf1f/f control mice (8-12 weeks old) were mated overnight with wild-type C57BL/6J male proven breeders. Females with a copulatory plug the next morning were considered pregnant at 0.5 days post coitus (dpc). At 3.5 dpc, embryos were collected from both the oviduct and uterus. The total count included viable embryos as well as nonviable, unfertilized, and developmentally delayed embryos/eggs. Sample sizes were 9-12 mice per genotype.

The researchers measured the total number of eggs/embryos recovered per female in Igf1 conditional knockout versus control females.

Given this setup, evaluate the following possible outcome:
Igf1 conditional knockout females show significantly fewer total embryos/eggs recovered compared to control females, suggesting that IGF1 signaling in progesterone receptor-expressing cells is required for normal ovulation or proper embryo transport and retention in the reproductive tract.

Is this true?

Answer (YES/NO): NO